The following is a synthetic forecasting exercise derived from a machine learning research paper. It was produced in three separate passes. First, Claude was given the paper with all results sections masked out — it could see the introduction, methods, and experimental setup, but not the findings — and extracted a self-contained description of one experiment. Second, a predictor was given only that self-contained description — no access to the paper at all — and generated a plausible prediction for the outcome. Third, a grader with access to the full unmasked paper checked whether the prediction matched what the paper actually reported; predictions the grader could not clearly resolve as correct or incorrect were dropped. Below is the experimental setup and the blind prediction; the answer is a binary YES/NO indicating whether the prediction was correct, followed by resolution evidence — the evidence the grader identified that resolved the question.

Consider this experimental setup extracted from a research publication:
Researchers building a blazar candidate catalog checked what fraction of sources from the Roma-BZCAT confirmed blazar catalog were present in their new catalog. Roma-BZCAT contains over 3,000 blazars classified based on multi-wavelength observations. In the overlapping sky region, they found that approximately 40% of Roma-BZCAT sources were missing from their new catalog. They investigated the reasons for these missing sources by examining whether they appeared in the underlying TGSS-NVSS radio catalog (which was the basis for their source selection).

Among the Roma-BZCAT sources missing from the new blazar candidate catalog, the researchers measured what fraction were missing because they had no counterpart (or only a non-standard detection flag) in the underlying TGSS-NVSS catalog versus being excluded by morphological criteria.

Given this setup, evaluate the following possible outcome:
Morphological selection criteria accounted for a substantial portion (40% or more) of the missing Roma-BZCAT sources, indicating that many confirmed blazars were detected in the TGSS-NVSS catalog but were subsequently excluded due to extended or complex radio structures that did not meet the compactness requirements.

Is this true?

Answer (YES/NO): NO